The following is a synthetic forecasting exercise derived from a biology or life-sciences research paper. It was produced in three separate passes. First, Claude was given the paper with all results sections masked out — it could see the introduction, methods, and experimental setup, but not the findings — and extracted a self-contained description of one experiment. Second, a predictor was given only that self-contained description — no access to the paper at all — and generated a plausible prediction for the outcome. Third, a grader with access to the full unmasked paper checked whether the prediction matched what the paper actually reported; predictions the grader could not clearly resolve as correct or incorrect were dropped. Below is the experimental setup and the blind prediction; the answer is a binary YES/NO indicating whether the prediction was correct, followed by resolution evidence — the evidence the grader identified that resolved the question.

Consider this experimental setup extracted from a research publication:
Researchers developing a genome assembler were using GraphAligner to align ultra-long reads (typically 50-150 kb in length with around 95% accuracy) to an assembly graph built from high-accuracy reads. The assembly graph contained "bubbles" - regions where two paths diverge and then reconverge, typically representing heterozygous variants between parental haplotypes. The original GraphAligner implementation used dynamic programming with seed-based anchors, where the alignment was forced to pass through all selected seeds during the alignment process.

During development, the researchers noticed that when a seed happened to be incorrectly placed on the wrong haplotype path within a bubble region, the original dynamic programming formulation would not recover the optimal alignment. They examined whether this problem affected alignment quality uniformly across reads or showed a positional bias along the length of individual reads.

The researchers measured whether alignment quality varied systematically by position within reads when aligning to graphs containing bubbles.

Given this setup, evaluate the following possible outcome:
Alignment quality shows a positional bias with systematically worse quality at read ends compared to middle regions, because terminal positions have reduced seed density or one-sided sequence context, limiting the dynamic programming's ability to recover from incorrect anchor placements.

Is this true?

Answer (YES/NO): NO